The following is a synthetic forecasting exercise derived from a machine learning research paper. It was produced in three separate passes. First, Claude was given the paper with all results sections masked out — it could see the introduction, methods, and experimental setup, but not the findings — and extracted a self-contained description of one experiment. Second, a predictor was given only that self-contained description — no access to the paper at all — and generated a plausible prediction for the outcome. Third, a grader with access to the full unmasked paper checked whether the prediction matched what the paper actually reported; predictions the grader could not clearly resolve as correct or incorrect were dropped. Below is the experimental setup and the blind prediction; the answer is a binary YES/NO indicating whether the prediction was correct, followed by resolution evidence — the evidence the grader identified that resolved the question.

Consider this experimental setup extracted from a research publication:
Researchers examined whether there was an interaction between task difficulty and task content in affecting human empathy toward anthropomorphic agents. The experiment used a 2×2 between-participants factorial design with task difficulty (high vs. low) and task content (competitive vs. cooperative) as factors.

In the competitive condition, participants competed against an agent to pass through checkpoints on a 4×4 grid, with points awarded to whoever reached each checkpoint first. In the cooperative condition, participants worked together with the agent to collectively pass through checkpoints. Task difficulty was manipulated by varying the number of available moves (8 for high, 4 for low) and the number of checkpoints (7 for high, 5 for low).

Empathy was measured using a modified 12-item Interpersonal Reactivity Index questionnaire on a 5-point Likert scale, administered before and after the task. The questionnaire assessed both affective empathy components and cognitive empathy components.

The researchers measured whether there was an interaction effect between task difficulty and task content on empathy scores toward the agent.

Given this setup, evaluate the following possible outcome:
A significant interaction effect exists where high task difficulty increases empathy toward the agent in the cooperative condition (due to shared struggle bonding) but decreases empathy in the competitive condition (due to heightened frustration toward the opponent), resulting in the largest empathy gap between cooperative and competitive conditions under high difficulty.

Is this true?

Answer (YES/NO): NO